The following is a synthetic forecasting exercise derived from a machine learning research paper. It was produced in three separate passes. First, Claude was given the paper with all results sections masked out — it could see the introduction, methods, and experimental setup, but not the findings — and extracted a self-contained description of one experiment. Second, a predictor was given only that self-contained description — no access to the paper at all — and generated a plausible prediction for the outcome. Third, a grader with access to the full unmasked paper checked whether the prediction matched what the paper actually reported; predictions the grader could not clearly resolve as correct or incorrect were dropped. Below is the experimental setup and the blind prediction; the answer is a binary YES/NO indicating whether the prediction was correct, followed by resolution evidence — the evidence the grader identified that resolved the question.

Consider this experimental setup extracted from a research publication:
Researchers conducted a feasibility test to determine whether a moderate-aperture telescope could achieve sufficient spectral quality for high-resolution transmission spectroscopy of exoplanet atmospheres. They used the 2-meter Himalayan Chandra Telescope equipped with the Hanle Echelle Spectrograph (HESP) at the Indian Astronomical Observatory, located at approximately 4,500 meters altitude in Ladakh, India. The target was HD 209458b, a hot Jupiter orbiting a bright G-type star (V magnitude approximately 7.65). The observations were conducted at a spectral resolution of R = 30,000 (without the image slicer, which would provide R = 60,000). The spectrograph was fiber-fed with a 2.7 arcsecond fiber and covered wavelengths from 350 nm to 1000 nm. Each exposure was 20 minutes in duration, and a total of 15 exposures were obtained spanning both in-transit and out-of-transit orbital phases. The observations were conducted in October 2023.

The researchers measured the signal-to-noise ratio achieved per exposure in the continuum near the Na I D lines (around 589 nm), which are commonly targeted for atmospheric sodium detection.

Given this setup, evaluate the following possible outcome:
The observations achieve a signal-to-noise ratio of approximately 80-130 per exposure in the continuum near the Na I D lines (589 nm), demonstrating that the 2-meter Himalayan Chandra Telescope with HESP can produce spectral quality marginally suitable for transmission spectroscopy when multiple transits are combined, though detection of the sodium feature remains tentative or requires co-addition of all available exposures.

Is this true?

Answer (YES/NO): NO